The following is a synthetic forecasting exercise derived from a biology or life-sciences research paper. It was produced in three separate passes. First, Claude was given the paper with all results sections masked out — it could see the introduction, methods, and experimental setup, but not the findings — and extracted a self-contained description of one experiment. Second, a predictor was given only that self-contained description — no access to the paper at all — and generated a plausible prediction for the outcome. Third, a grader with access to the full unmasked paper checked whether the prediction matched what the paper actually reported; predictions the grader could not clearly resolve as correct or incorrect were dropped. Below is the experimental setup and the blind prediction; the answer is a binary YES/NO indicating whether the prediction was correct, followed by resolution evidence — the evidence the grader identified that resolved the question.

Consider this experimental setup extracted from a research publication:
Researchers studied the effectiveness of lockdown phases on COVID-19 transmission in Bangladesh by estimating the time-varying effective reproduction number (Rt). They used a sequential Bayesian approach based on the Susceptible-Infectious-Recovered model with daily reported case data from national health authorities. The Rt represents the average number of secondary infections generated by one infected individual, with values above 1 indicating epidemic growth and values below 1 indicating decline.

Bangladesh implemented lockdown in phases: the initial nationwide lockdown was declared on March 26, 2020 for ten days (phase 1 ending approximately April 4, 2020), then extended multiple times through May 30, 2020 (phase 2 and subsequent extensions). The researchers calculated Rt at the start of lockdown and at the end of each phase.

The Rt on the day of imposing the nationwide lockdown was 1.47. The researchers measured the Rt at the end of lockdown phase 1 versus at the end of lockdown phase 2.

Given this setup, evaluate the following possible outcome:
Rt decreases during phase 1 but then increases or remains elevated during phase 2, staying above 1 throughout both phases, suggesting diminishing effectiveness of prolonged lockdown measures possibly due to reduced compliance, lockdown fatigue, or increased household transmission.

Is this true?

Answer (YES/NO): YES